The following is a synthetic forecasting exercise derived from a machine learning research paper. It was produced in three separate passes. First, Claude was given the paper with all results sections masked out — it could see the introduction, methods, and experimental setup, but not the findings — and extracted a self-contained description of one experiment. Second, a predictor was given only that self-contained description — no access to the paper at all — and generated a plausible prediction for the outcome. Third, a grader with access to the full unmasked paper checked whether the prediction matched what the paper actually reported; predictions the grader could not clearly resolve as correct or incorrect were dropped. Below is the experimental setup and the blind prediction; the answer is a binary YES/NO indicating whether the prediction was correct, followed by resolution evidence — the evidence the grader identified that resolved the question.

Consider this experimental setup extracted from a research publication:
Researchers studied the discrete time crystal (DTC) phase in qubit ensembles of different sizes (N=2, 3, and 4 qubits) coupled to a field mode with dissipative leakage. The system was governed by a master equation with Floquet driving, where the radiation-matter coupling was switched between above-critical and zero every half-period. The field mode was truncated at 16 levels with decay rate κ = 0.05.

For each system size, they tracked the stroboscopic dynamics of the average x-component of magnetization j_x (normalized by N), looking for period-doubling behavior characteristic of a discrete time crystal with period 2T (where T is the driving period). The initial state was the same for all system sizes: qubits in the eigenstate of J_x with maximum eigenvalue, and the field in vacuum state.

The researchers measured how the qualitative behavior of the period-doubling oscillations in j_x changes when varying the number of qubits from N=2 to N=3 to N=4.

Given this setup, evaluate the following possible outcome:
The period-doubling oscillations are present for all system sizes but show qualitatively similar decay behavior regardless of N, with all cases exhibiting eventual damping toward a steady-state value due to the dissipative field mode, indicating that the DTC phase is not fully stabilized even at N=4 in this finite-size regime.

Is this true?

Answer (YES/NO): YES